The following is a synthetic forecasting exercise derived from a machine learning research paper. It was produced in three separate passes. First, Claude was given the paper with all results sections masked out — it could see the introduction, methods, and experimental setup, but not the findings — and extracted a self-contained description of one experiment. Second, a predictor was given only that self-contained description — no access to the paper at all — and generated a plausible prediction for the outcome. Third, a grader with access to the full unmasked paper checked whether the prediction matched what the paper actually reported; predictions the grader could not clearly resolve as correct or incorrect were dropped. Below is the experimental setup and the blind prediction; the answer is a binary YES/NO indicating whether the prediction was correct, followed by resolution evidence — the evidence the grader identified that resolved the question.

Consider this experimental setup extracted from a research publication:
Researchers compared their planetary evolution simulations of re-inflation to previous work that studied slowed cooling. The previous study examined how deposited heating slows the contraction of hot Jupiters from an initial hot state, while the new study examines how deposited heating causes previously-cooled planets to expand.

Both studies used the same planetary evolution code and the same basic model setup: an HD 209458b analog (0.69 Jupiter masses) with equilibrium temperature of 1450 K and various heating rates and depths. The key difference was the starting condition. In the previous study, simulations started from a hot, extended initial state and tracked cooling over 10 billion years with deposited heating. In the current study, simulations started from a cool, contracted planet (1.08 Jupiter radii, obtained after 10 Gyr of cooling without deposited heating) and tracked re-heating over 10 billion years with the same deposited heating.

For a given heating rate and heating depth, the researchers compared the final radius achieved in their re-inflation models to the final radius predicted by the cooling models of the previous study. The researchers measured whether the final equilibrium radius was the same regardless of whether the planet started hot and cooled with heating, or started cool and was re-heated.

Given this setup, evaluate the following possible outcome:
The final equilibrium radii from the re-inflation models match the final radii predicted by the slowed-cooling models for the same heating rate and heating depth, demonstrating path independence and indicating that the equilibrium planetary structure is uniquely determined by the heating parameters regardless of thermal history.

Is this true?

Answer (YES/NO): YES